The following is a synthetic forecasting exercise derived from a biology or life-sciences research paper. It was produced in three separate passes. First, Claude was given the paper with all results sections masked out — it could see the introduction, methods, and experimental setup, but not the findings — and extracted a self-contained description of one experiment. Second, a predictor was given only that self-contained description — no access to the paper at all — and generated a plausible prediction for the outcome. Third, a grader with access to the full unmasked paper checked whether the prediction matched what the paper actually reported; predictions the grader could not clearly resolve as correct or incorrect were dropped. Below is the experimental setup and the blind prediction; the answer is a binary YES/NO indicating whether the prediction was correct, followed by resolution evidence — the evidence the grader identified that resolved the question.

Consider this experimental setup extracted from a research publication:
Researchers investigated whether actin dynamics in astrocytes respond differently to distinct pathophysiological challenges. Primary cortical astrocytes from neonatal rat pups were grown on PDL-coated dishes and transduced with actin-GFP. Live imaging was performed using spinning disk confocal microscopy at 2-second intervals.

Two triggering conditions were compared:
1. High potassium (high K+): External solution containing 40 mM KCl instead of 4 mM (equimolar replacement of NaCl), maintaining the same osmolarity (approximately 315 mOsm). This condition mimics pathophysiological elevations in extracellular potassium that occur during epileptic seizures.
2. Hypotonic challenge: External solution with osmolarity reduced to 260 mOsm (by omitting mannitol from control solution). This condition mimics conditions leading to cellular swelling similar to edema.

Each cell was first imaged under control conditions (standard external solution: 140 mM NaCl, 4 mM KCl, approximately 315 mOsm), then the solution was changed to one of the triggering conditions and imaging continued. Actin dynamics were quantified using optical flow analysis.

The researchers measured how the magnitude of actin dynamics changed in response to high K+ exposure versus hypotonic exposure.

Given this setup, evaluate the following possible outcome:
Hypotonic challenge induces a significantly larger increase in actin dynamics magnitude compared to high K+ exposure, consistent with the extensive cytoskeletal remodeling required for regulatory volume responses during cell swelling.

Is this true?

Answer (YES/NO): NO